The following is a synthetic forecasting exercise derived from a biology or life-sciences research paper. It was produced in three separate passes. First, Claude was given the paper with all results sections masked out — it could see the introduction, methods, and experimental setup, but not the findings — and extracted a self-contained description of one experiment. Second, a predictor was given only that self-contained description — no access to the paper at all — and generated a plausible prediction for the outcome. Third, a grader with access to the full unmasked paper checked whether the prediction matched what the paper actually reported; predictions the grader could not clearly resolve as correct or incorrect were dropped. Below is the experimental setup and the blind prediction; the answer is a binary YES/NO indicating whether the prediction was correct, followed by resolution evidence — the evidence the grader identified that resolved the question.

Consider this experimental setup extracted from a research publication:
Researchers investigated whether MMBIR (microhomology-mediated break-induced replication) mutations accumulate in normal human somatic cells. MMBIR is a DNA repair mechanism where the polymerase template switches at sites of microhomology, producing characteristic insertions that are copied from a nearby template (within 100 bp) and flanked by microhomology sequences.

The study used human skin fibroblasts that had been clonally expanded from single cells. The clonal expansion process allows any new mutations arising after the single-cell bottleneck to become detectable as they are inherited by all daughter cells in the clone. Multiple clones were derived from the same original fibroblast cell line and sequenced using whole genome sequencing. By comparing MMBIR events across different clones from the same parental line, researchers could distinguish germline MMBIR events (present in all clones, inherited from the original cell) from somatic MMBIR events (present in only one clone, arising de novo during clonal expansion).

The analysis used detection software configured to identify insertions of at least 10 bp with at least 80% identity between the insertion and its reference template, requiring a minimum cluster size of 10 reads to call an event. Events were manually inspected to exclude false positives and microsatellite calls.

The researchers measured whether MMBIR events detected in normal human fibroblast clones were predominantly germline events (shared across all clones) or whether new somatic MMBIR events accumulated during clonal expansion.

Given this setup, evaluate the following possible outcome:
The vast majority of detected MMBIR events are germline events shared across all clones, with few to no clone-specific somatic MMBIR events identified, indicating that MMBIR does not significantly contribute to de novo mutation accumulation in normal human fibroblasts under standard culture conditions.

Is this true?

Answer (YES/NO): YES